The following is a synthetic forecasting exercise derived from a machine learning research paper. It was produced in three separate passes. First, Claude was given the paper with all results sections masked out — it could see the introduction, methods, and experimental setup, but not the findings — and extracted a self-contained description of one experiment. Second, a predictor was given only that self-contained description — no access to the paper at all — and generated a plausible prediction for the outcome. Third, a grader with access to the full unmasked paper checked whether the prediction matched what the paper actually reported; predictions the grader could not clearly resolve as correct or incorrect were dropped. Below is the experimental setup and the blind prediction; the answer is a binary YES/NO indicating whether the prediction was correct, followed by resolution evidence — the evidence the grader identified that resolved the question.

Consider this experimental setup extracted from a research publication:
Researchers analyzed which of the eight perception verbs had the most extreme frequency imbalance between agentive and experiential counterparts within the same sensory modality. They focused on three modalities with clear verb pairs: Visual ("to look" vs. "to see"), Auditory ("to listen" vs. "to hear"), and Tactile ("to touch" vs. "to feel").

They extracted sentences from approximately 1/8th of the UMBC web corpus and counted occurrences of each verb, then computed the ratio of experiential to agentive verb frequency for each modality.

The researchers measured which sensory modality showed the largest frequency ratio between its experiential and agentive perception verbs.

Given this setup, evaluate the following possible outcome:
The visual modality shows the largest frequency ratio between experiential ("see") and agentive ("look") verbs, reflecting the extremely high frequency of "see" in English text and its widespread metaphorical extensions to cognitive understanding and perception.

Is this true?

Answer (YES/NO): NO